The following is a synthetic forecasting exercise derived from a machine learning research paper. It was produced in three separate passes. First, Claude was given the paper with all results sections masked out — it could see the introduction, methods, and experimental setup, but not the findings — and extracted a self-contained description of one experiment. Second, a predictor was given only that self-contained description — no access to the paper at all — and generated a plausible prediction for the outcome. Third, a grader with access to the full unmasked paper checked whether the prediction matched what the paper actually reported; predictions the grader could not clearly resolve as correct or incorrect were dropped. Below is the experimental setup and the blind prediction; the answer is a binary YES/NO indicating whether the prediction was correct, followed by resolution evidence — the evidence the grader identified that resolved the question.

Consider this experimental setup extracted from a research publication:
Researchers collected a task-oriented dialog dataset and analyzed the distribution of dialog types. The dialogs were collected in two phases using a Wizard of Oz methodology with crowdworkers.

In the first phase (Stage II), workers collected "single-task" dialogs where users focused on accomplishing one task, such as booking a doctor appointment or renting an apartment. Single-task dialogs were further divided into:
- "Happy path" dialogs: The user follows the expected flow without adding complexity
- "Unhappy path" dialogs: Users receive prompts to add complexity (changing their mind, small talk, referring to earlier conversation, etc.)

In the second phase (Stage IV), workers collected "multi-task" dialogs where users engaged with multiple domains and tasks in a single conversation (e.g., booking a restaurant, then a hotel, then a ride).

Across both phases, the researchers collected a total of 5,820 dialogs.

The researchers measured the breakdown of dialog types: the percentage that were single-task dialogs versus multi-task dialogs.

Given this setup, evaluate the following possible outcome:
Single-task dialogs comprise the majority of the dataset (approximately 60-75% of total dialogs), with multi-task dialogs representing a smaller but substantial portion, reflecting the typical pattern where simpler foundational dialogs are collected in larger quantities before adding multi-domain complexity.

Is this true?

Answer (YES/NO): YES